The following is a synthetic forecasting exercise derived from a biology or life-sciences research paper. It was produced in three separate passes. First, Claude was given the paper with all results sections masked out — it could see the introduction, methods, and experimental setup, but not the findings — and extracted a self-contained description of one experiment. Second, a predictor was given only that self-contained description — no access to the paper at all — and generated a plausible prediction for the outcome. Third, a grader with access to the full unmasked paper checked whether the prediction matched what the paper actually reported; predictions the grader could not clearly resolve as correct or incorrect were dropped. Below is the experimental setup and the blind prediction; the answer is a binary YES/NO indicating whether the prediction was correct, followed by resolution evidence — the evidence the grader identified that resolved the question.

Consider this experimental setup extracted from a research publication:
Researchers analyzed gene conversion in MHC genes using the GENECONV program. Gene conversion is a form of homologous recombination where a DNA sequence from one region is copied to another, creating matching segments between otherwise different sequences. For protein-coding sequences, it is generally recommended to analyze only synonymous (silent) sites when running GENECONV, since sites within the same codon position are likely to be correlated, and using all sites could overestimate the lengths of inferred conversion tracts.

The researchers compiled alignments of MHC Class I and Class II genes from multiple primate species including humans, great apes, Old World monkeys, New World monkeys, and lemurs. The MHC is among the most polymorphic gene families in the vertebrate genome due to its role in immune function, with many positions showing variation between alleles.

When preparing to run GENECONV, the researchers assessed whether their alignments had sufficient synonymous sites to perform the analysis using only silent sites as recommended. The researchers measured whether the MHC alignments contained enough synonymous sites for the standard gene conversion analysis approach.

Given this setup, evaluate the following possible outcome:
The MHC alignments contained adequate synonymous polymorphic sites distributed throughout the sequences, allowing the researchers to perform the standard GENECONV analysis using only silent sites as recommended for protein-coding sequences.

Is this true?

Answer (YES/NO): NO